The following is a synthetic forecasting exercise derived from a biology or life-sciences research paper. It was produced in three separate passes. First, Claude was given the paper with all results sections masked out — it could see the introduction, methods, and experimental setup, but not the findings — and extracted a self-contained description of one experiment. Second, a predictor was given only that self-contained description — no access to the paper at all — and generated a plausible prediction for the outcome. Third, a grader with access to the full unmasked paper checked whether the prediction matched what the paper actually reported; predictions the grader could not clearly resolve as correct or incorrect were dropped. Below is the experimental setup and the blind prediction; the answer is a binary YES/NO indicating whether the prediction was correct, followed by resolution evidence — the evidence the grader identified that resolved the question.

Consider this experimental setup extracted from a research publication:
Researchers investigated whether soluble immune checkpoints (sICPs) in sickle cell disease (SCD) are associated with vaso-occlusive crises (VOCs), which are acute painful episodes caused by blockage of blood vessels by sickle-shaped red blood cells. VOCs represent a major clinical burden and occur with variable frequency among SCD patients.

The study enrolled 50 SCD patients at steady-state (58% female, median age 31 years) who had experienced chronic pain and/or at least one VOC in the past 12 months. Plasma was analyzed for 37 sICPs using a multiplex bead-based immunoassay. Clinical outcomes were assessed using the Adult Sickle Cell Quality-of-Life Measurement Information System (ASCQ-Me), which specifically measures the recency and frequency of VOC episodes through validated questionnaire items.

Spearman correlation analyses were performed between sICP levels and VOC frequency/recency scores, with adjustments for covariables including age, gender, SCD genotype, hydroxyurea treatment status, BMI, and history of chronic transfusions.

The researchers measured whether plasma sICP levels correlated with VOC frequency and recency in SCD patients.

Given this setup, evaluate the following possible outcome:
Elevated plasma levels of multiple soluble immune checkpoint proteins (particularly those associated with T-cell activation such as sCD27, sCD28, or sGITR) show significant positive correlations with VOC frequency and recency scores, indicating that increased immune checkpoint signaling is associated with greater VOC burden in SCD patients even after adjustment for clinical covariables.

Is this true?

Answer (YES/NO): NO